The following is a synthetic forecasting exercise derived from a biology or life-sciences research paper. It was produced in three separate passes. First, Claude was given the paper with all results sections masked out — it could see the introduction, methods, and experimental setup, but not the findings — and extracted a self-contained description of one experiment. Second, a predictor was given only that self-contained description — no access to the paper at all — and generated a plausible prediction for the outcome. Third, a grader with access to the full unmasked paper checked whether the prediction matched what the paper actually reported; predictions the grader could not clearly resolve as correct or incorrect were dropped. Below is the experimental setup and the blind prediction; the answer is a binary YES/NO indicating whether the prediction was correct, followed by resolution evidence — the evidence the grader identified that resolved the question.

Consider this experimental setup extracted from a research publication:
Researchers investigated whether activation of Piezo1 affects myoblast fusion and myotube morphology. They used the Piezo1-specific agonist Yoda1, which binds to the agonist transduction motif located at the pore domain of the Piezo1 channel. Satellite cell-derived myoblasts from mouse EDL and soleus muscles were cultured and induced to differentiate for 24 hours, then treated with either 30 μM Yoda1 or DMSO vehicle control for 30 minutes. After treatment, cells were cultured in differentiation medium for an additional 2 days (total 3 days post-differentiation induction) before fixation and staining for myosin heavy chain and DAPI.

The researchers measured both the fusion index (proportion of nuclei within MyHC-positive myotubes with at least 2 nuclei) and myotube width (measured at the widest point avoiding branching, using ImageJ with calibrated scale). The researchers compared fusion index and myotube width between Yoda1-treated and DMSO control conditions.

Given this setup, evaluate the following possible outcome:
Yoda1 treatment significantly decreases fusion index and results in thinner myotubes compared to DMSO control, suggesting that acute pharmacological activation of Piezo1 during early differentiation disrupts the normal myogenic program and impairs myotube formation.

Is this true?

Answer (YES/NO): NO